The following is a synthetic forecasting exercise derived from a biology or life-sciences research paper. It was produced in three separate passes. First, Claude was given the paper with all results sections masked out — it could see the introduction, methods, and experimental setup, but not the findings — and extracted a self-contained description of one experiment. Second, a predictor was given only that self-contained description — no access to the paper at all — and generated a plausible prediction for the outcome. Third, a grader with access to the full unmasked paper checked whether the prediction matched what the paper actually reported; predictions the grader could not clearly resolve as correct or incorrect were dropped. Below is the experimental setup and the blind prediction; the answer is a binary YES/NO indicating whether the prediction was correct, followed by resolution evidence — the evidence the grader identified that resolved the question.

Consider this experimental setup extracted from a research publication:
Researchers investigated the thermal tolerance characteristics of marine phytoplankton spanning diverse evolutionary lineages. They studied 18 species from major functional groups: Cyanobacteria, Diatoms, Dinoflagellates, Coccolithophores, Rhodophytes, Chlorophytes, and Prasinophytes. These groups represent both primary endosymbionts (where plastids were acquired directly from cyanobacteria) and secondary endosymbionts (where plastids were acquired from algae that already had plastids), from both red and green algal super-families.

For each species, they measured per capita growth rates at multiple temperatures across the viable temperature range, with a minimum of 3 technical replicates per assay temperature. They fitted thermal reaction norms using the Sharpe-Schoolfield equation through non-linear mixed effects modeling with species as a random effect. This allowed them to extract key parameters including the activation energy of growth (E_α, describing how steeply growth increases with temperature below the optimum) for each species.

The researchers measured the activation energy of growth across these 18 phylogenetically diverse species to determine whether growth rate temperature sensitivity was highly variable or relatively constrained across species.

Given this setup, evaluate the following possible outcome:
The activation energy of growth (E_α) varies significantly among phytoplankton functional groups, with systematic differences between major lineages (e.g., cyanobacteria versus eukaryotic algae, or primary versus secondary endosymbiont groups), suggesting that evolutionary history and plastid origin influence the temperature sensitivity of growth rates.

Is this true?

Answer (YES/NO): NO